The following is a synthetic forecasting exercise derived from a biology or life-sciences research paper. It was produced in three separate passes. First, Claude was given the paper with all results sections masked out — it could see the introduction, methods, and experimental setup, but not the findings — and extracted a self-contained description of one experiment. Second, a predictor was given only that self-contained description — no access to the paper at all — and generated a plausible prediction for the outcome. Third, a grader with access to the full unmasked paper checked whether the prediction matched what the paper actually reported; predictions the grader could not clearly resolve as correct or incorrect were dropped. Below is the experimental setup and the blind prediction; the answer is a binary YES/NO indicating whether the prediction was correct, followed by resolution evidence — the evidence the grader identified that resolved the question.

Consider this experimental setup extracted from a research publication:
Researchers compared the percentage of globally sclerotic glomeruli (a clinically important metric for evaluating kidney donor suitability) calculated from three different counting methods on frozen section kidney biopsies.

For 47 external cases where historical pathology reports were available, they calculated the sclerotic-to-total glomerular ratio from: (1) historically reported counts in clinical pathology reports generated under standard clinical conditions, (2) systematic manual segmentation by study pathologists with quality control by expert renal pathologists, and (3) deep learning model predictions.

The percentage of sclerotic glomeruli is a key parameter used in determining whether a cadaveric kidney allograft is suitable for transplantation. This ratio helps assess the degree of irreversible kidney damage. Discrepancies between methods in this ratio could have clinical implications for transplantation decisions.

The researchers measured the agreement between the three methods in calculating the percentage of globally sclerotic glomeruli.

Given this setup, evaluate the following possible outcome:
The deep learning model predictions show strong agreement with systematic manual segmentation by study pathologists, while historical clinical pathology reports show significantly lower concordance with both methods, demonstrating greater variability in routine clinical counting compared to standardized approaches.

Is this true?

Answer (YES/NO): YES